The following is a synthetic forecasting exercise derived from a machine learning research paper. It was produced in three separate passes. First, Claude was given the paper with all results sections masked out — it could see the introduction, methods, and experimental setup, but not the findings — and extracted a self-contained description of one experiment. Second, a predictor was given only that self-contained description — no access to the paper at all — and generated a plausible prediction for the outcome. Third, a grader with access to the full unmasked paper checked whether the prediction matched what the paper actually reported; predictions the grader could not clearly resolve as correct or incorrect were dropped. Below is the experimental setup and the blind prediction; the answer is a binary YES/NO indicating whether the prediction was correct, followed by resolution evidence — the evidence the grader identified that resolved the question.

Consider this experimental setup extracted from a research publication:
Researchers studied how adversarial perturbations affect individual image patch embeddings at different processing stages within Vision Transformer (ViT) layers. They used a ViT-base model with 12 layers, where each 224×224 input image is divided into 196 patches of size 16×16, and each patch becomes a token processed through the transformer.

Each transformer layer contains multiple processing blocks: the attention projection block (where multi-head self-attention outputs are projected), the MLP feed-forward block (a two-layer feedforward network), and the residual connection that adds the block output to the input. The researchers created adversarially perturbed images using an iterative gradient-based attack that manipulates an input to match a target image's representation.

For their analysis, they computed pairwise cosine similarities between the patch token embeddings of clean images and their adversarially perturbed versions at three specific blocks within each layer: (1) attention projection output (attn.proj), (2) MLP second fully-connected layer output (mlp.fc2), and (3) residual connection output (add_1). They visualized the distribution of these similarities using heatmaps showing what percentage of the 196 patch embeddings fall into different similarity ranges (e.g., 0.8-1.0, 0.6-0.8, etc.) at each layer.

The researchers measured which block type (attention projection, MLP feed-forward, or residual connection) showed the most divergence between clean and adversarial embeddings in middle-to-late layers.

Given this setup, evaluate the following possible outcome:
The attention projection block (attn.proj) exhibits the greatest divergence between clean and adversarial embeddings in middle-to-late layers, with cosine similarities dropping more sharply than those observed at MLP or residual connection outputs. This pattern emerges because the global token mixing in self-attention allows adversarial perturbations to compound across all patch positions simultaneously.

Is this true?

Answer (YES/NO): NO